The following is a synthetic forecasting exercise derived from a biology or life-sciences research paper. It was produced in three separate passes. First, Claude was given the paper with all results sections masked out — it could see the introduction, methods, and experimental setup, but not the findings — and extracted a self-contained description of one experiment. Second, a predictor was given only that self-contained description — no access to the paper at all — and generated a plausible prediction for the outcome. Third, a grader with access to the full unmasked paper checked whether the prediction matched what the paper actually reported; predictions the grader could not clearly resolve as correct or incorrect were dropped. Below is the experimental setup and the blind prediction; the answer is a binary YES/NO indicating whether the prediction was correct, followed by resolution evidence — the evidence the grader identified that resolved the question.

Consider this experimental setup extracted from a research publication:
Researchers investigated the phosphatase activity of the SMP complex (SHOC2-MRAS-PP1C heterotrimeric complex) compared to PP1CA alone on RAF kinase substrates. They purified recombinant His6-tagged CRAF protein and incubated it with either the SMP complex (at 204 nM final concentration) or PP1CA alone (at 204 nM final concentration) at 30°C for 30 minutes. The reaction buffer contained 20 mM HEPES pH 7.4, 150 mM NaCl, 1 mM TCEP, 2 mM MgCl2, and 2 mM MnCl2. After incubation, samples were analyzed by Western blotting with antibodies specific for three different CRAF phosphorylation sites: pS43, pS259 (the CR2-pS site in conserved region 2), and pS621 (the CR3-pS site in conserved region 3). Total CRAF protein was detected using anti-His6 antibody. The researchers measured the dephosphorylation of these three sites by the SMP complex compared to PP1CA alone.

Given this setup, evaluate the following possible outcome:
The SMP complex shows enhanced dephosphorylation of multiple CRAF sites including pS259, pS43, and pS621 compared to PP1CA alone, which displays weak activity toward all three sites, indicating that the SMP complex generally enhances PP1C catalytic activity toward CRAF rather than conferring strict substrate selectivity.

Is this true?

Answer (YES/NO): NO